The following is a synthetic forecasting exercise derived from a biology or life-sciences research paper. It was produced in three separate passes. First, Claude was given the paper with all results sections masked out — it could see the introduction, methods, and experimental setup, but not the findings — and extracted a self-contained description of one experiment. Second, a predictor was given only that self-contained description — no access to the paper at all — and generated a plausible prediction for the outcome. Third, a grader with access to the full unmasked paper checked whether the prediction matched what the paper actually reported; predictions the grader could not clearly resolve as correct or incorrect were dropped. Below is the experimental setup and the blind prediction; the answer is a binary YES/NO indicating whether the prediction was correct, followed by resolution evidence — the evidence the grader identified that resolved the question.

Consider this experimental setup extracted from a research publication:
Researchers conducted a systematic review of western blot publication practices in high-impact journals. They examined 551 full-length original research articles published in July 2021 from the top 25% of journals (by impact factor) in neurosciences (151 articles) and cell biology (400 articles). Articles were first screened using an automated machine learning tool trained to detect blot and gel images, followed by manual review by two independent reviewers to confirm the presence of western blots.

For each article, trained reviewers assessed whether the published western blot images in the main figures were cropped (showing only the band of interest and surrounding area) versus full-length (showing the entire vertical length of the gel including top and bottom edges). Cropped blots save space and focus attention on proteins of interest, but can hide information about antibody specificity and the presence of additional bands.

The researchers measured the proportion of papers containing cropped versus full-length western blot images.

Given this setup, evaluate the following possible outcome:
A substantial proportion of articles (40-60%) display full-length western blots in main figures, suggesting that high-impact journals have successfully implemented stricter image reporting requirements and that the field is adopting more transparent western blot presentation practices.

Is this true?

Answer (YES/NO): NO